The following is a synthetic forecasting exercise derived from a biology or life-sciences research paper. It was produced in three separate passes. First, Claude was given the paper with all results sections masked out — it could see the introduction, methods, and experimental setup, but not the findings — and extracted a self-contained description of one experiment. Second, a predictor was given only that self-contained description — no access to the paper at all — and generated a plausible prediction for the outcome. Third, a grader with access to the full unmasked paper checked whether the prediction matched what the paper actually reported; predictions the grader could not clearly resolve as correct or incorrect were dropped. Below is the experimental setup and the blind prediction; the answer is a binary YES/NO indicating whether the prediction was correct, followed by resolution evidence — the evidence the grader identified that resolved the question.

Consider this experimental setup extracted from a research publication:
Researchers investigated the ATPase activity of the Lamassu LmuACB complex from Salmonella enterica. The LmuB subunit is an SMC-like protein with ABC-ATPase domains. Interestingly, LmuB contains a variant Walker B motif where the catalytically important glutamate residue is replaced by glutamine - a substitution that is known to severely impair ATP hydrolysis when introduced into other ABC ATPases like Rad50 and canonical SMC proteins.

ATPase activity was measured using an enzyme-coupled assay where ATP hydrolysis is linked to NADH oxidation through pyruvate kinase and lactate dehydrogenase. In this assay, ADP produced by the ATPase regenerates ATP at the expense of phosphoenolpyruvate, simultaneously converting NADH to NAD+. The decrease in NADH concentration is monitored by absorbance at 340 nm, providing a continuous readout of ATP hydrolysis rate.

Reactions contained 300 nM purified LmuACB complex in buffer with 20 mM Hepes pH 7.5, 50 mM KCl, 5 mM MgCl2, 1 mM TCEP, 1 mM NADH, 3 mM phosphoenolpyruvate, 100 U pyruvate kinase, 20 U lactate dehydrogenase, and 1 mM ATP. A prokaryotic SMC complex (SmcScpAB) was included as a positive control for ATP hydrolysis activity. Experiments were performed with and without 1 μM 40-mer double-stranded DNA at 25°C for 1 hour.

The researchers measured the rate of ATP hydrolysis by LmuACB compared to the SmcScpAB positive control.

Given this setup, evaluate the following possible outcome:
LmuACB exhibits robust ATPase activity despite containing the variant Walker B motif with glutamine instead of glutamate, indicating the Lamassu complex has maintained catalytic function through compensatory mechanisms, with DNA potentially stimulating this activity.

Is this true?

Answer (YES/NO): NO